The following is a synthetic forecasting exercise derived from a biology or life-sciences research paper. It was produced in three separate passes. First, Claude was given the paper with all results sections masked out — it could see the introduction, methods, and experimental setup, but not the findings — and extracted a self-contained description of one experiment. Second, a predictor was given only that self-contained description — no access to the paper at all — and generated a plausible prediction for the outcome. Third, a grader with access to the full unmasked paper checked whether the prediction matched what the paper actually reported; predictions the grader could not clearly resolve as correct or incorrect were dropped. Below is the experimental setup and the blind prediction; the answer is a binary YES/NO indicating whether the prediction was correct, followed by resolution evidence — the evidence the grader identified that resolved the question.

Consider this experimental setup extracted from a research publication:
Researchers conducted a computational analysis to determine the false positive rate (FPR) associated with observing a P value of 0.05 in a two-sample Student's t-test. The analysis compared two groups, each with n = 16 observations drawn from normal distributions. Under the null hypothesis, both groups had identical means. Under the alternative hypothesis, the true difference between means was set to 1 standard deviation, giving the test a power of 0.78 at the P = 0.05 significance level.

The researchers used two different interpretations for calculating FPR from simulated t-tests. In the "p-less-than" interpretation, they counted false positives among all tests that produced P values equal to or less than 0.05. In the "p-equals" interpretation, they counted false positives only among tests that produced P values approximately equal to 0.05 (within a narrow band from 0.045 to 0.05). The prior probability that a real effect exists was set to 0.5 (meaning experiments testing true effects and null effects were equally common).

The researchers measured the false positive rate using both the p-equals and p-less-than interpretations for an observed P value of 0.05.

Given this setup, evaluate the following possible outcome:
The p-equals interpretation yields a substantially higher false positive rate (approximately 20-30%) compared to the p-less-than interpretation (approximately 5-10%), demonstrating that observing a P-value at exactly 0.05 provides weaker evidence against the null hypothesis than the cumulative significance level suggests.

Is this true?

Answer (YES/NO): YES